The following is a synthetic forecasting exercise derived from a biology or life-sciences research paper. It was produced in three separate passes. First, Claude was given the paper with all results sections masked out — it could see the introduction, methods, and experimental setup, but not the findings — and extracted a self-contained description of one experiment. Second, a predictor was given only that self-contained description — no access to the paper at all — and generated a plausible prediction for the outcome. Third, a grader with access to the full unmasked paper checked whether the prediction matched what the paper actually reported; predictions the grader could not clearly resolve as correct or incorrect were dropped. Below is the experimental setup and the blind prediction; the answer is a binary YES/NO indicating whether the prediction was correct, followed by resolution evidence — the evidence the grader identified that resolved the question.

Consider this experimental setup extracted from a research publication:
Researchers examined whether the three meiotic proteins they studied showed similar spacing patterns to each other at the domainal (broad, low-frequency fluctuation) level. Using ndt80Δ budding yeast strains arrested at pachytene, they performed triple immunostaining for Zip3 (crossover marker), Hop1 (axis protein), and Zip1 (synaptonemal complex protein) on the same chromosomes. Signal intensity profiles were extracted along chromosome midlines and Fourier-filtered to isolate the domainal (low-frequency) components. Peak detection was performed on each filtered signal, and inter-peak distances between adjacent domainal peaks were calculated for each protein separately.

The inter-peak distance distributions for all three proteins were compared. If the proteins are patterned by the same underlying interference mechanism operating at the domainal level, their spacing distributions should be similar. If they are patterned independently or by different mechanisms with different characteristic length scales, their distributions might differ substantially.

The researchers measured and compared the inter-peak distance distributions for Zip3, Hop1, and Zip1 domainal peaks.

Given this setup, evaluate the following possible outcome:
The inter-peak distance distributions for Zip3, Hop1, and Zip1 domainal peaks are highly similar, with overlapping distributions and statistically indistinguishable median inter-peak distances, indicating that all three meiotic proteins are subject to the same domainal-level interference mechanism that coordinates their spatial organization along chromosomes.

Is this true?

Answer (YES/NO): YES